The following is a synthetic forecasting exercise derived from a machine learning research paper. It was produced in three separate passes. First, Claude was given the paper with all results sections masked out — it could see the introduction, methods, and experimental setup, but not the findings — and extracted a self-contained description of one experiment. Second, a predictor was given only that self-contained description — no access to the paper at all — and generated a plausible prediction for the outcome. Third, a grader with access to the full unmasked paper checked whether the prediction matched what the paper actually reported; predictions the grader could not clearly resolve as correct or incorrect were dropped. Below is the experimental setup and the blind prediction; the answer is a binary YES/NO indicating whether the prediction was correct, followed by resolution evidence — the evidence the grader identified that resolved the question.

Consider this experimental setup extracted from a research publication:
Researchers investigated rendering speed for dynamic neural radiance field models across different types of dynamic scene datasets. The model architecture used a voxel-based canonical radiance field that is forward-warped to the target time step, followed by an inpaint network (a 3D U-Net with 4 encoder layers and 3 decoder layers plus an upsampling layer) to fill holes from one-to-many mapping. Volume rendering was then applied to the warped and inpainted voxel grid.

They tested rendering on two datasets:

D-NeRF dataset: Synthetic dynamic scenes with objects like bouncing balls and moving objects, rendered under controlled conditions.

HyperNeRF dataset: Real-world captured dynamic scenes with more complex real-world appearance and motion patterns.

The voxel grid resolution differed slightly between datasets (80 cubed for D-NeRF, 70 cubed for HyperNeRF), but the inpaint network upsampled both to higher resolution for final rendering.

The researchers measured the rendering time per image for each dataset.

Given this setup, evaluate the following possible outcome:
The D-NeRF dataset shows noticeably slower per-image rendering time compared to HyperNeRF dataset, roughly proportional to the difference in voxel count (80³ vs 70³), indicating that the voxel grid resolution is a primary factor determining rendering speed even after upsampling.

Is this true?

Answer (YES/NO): NO